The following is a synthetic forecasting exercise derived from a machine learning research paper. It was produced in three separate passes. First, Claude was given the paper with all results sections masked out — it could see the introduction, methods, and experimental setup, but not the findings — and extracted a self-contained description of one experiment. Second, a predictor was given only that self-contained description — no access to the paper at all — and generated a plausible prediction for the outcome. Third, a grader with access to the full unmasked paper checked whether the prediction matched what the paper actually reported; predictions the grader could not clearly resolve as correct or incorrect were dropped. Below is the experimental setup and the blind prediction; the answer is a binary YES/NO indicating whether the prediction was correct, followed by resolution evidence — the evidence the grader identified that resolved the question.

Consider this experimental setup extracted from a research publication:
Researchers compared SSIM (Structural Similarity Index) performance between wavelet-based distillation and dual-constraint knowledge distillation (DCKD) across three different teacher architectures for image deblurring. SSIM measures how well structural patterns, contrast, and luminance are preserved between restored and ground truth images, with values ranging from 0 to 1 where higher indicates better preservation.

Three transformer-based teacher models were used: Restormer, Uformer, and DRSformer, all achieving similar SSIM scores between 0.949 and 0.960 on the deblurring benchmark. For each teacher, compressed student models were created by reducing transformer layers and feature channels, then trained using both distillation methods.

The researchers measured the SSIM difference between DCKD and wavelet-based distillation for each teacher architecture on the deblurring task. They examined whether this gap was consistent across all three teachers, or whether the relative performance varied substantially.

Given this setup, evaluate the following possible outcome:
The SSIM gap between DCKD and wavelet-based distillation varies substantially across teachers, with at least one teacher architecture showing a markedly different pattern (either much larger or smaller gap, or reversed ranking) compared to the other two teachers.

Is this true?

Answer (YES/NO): YES